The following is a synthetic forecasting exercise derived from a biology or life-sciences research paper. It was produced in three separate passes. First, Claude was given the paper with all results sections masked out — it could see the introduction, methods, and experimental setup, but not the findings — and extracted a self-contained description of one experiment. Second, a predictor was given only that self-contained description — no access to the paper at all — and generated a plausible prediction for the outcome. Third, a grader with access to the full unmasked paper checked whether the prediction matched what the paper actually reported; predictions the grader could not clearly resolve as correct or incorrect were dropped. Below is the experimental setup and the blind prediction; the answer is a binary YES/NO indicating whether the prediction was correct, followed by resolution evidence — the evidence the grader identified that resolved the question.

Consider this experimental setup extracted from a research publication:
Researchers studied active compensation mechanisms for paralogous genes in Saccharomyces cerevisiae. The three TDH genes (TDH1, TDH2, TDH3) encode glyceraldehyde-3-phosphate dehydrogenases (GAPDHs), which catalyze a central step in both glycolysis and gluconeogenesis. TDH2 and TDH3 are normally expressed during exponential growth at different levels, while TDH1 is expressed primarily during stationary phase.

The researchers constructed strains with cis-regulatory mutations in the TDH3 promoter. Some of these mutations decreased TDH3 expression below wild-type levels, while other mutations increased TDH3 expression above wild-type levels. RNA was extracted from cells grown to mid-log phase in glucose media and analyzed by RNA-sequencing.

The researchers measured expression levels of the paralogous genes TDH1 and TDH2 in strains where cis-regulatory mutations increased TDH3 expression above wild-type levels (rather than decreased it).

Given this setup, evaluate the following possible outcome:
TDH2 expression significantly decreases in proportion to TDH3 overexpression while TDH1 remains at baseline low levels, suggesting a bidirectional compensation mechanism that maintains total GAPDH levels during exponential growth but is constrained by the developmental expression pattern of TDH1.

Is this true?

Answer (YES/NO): NO